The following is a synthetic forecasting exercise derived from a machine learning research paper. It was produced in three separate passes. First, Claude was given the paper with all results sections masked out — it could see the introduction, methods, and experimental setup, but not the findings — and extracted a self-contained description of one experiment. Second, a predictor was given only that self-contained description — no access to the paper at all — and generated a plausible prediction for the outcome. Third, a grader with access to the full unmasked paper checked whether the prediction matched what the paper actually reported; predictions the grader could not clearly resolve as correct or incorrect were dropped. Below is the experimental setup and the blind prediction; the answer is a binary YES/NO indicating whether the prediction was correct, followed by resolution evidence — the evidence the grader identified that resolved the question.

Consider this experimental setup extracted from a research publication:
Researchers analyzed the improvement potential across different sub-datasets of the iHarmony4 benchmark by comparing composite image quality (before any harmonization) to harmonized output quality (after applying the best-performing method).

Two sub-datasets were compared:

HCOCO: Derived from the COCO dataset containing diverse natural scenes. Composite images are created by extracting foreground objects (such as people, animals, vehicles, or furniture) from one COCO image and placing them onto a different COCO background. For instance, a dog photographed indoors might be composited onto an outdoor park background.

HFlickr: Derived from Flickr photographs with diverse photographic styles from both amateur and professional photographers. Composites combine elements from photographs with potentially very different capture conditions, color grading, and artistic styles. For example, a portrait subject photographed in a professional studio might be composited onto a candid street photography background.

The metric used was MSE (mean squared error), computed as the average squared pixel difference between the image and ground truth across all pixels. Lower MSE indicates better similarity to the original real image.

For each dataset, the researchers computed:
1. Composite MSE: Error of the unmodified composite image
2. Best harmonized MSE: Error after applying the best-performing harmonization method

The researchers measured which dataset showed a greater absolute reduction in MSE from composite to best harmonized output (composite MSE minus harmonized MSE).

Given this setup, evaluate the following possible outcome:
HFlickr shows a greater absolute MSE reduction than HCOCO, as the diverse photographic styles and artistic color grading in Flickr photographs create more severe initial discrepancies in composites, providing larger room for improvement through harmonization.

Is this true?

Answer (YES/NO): YES